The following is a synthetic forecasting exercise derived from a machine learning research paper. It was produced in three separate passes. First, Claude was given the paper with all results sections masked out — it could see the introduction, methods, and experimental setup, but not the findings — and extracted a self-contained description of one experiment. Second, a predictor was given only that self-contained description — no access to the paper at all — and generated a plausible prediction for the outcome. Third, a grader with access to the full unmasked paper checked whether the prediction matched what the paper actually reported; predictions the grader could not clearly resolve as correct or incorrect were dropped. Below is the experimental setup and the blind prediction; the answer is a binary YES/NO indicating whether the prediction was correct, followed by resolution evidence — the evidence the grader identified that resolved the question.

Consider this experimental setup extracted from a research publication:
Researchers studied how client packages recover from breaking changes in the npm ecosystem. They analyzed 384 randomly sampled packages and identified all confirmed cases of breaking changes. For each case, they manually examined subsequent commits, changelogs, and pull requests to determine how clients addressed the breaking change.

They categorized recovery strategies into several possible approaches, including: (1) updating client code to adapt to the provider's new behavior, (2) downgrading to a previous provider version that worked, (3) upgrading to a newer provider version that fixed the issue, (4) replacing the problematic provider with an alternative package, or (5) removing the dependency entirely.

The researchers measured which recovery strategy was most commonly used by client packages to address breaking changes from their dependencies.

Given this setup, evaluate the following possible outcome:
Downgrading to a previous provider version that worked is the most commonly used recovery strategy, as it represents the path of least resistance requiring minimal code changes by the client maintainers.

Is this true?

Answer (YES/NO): NO